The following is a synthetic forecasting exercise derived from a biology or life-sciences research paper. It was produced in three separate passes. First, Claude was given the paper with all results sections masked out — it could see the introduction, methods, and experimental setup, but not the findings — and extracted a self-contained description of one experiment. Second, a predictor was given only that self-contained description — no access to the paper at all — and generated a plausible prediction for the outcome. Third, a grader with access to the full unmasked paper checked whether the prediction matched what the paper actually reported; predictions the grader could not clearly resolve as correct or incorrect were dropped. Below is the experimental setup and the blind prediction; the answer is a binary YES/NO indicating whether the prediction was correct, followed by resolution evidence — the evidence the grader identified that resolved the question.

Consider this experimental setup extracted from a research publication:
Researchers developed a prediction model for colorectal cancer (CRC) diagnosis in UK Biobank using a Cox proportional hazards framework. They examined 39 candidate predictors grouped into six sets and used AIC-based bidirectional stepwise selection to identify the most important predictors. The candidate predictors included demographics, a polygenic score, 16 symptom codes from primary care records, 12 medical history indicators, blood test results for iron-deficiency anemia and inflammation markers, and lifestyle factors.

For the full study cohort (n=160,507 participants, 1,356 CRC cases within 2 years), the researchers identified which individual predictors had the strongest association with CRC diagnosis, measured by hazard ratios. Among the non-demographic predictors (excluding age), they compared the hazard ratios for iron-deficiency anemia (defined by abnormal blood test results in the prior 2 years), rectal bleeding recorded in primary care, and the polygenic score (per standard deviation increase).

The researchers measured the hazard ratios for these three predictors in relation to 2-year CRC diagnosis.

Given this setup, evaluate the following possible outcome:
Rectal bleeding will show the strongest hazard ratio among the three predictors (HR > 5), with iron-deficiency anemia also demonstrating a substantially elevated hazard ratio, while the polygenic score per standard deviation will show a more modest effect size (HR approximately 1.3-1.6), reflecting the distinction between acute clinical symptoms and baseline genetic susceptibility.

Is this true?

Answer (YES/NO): NO